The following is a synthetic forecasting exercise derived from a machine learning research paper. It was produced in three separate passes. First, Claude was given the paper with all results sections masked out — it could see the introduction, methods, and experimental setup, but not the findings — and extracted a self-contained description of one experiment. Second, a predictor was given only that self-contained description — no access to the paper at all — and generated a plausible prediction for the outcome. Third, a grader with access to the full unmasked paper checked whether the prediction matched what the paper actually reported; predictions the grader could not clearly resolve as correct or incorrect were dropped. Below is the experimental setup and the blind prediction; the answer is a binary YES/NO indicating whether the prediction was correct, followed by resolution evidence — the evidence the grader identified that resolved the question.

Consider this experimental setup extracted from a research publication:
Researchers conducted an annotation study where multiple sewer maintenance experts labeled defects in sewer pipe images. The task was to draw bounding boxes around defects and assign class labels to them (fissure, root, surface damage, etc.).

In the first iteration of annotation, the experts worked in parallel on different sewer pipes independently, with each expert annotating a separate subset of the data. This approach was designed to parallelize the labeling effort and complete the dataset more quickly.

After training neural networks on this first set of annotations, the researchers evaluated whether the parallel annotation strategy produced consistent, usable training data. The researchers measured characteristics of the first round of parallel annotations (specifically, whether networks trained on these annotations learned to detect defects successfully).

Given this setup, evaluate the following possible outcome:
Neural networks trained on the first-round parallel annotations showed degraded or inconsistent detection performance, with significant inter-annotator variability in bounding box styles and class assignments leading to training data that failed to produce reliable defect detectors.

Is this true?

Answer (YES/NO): YES